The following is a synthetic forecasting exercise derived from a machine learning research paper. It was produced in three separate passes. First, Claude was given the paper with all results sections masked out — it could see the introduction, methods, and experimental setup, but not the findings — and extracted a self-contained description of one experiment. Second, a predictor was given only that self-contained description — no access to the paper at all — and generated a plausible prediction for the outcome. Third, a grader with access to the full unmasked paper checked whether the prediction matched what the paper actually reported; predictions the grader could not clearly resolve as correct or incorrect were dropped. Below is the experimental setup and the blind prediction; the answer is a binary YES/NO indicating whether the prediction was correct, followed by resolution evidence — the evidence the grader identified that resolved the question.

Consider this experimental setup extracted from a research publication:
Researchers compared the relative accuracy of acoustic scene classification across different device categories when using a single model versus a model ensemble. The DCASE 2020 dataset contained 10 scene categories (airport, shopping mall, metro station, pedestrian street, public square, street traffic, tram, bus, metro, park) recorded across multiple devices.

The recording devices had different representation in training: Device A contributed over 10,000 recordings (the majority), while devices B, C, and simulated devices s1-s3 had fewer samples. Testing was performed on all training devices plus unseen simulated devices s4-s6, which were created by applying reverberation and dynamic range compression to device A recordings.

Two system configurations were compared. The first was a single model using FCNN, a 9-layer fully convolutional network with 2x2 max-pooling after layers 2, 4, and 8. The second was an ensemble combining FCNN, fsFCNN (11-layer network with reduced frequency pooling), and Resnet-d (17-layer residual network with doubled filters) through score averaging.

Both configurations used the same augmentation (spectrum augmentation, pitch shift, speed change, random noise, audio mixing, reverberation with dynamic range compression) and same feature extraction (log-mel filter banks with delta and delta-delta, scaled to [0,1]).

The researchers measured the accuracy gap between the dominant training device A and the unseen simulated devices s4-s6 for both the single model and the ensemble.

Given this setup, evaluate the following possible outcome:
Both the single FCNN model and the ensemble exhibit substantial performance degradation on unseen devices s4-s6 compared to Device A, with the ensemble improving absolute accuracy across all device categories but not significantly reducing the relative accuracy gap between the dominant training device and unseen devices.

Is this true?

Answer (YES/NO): NO